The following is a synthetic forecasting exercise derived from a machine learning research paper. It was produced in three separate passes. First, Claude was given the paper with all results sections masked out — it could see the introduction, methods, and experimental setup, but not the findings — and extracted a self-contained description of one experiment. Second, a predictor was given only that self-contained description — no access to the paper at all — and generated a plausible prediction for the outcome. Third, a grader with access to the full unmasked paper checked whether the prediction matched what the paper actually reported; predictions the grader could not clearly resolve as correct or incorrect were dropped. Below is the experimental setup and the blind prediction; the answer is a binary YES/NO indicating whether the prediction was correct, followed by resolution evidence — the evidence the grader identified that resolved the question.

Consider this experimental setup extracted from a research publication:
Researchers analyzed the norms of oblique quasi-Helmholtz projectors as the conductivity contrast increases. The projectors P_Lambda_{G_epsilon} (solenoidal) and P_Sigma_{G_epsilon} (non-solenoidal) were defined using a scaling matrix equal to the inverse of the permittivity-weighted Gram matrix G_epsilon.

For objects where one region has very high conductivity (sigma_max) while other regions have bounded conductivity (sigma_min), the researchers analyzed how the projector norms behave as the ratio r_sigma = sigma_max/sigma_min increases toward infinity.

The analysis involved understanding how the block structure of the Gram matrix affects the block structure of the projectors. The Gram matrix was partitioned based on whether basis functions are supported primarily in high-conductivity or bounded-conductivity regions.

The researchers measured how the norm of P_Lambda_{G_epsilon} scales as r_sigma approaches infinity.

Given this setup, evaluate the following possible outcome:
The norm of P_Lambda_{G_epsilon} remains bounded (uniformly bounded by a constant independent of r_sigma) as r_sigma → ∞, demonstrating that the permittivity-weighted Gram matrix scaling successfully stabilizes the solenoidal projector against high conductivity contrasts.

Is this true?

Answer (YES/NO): YES